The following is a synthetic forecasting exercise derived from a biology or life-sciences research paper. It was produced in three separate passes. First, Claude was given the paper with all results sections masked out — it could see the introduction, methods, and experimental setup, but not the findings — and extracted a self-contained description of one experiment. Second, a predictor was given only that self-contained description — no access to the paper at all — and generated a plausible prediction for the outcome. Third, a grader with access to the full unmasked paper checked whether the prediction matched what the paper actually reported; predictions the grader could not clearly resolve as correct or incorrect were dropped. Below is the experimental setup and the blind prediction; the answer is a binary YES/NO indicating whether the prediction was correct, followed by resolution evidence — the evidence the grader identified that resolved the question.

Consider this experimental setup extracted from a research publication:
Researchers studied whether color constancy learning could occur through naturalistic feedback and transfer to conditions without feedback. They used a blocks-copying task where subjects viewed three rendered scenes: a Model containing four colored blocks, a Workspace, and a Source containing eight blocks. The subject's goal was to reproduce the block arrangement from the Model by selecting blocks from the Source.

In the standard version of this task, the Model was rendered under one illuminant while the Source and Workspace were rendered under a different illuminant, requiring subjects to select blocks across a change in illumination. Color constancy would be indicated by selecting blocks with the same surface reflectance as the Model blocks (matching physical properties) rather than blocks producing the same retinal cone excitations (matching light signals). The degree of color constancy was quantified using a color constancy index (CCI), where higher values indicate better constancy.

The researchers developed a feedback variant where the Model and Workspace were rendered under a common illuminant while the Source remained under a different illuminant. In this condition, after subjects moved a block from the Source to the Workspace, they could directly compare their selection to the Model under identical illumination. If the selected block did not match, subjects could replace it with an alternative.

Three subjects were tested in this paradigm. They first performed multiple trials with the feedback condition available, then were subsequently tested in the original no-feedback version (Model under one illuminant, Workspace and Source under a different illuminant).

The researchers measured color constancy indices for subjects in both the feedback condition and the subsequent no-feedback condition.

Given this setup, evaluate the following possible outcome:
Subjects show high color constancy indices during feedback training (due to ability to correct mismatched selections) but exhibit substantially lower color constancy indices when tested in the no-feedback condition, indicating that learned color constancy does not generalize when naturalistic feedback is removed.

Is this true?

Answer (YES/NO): NO